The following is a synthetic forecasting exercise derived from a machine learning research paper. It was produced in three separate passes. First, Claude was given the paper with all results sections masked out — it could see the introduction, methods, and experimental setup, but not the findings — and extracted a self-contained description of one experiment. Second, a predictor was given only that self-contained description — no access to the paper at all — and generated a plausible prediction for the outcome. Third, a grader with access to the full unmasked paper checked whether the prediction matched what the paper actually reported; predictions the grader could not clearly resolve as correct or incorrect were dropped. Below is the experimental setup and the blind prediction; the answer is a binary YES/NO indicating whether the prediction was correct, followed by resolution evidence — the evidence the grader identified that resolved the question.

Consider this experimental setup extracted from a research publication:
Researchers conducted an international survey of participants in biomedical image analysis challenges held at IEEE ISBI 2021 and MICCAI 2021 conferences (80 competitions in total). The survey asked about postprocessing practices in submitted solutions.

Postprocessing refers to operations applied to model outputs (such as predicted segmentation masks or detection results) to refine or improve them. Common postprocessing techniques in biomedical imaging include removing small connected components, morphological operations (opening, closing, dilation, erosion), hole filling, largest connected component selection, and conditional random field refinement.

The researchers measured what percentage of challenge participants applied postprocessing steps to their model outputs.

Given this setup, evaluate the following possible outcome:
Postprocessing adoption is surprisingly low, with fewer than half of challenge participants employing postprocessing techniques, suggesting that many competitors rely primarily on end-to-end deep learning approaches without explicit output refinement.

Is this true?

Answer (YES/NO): YES